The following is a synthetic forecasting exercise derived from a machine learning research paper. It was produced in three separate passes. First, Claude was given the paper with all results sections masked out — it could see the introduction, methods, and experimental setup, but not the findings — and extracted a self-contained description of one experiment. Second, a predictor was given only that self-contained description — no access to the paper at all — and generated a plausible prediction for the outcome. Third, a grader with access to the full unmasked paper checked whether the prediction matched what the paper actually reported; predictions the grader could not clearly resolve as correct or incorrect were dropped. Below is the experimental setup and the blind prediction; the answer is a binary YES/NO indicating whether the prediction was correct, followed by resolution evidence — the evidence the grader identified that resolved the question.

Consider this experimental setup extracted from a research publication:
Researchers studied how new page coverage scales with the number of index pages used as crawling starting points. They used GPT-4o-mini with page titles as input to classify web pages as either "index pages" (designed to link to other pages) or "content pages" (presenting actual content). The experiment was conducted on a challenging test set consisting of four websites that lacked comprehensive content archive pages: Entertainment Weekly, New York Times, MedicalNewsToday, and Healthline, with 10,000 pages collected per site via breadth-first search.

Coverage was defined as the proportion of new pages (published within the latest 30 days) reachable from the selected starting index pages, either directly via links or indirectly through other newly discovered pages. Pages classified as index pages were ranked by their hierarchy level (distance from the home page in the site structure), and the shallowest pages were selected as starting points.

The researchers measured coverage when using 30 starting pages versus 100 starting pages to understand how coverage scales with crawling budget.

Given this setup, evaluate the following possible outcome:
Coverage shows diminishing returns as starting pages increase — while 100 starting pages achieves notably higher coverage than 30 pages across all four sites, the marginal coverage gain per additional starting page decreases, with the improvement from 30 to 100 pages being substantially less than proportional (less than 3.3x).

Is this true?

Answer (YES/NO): YES